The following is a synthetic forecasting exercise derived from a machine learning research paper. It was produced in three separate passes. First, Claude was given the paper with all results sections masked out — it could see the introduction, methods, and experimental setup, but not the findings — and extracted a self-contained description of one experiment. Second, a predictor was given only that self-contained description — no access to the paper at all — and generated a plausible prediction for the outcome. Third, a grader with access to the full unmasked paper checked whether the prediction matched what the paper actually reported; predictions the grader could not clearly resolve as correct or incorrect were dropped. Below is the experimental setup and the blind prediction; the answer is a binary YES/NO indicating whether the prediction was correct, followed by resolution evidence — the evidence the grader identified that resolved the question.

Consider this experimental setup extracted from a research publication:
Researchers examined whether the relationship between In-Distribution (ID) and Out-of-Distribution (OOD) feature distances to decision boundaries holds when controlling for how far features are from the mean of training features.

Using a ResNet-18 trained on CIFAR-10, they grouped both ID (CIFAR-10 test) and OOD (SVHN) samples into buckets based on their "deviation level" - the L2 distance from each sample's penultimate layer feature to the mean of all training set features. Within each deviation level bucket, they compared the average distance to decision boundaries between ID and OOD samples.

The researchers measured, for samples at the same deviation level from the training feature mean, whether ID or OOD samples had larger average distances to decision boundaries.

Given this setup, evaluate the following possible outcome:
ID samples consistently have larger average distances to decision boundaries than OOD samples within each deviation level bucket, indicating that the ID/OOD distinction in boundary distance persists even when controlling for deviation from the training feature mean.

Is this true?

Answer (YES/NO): YES